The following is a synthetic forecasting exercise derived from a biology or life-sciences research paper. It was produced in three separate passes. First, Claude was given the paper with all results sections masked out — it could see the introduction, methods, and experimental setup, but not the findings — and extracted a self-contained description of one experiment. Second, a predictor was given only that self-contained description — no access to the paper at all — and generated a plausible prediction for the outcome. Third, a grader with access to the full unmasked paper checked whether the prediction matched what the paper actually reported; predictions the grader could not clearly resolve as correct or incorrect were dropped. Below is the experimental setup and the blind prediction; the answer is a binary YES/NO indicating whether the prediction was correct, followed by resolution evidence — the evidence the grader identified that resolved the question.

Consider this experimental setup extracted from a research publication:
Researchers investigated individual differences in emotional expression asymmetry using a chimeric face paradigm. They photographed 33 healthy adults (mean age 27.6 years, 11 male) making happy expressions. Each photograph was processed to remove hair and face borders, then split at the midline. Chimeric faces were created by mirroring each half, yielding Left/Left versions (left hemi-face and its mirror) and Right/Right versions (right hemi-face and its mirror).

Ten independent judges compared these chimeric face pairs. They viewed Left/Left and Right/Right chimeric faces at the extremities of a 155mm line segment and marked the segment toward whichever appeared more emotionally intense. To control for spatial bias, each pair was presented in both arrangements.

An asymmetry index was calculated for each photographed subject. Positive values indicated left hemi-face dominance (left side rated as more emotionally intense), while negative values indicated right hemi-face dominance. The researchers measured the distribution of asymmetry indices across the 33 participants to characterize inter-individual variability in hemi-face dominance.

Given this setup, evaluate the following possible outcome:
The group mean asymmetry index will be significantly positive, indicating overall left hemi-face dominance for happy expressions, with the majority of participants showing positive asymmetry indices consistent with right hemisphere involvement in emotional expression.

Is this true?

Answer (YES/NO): NO